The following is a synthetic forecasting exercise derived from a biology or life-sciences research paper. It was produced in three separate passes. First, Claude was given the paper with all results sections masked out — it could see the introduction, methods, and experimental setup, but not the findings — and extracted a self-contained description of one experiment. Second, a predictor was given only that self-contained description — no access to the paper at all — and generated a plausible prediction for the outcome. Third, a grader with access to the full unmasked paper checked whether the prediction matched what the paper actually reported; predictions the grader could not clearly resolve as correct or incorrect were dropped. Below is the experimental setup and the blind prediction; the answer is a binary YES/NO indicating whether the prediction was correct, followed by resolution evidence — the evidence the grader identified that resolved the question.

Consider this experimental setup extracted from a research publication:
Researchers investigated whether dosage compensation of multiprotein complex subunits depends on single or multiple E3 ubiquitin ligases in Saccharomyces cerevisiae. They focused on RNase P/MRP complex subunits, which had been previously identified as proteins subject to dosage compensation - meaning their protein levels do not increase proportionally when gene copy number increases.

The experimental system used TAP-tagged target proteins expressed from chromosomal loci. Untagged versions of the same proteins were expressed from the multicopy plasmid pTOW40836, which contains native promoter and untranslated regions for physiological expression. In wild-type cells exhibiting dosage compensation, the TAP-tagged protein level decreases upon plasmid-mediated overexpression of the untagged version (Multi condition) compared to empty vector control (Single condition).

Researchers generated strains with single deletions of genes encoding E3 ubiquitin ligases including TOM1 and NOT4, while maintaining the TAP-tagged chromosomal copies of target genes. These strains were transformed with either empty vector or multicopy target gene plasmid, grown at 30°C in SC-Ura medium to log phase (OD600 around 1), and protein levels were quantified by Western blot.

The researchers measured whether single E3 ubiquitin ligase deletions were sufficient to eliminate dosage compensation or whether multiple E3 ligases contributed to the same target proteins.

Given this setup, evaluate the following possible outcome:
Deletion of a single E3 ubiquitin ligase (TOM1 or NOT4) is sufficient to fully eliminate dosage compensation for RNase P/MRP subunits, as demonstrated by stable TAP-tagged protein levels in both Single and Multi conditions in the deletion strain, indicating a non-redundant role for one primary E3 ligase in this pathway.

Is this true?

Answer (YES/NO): NO